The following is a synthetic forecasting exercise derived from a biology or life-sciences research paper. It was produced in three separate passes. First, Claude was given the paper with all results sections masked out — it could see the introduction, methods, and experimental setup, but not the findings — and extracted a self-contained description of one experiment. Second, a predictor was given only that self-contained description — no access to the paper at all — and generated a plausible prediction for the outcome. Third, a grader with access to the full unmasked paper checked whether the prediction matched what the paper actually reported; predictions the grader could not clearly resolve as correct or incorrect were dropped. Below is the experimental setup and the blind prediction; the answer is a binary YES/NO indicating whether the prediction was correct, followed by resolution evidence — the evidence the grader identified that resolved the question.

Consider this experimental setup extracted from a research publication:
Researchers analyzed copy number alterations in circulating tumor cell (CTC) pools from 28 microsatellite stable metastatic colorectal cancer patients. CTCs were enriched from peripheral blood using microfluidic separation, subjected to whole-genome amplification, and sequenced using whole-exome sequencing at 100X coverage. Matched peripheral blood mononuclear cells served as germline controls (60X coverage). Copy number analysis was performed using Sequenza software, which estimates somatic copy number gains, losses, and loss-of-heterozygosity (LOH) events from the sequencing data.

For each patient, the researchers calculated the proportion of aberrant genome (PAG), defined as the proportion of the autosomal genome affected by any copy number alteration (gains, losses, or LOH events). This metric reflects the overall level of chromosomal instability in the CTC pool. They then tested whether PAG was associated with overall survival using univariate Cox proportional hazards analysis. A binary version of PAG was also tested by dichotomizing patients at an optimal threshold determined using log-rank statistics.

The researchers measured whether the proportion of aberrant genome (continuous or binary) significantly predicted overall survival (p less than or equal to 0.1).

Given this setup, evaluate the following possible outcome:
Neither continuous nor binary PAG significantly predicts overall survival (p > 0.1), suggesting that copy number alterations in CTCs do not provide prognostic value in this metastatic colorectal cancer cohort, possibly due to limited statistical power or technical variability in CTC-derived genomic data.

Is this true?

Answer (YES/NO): NO